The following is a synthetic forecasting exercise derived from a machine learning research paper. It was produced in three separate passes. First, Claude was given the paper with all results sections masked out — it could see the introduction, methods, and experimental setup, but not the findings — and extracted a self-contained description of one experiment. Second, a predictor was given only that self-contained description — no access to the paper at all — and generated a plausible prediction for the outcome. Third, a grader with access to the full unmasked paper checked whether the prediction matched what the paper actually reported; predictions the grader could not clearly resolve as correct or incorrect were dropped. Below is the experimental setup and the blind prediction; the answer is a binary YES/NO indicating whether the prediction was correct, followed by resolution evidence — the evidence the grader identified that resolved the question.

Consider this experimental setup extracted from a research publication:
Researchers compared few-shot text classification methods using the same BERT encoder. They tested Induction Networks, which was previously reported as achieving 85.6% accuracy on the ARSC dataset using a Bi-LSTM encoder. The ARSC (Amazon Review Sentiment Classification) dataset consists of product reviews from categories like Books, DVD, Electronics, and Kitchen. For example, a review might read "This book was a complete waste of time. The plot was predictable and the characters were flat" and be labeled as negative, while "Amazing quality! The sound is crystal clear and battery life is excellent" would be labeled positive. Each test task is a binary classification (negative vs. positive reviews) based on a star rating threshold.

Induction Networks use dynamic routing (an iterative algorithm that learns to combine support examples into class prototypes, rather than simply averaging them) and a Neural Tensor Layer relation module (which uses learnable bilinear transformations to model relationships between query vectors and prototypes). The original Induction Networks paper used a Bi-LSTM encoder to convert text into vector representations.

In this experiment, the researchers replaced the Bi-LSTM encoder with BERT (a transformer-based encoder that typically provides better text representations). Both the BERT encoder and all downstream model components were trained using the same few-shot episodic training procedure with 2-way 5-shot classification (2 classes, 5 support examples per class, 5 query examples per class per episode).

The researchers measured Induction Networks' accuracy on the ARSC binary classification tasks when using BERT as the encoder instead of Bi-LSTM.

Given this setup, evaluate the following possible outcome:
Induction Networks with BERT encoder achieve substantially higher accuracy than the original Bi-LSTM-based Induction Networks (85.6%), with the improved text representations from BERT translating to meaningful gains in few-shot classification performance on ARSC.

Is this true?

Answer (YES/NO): NO